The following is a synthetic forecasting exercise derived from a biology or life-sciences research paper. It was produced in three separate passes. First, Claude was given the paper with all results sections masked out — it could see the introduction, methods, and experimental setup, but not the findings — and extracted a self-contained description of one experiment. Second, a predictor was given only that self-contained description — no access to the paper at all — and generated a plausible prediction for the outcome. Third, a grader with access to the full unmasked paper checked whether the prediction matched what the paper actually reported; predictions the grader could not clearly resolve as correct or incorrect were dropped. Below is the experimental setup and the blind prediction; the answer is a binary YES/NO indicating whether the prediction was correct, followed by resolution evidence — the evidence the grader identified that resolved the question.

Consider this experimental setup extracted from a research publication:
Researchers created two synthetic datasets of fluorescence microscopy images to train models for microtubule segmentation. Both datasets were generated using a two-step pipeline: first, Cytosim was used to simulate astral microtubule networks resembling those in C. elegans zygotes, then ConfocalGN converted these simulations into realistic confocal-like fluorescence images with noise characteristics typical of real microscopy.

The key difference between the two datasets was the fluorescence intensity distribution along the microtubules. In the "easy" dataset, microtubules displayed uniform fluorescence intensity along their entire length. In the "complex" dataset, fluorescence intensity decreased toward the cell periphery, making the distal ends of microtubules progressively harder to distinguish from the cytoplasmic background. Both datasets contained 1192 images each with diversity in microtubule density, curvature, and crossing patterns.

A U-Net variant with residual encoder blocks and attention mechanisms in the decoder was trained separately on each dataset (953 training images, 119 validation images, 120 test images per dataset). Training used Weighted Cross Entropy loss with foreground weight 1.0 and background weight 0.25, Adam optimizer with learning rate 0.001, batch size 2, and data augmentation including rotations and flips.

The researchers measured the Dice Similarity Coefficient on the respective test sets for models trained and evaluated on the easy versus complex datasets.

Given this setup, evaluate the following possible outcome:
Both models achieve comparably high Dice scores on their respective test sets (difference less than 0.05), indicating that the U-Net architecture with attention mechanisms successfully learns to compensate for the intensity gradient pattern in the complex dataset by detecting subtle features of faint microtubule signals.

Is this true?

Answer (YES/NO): NO